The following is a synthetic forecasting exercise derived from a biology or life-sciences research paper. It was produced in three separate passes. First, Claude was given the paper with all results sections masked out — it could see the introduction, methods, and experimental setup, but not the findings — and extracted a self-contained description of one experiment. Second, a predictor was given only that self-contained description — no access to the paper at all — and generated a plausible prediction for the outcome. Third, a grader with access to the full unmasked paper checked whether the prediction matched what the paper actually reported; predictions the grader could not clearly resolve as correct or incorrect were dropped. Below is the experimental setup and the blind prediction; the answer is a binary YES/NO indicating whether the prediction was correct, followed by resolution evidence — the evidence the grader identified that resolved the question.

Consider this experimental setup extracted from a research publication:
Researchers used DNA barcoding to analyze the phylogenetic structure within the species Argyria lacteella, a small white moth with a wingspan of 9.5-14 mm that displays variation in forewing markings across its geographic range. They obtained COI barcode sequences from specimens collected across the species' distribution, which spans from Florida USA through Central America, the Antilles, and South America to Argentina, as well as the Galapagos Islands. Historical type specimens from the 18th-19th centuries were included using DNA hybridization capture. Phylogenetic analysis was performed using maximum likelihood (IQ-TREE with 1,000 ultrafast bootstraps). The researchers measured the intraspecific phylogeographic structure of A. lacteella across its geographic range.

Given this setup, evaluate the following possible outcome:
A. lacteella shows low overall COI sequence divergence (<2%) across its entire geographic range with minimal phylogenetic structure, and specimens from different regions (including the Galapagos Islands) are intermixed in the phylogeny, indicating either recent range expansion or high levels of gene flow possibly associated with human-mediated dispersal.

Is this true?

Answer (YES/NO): NO